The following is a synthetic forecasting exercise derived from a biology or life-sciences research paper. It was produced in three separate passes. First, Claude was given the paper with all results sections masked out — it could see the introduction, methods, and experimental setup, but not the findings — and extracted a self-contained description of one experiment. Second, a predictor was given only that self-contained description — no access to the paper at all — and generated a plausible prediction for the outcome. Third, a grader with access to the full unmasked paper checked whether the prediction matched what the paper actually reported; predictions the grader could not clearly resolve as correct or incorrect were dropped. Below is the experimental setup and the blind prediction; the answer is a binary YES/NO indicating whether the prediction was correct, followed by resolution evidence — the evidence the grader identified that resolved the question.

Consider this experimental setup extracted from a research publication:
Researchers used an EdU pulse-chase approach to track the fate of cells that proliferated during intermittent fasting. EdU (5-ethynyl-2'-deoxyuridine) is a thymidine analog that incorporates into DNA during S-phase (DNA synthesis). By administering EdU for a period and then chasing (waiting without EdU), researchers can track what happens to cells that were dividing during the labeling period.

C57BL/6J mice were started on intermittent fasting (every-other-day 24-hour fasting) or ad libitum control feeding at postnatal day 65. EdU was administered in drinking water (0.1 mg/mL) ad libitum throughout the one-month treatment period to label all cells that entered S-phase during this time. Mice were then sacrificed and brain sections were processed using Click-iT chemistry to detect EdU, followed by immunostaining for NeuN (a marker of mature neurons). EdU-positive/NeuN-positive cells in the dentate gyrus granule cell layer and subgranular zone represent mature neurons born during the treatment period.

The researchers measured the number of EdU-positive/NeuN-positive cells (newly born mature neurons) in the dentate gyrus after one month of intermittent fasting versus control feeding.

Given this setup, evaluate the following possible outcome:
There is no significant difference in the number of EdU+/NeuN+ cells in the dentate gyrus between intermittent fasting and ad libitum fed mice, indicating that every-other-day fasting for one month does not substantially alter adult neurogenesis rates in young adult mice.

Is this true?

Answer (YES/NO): NO